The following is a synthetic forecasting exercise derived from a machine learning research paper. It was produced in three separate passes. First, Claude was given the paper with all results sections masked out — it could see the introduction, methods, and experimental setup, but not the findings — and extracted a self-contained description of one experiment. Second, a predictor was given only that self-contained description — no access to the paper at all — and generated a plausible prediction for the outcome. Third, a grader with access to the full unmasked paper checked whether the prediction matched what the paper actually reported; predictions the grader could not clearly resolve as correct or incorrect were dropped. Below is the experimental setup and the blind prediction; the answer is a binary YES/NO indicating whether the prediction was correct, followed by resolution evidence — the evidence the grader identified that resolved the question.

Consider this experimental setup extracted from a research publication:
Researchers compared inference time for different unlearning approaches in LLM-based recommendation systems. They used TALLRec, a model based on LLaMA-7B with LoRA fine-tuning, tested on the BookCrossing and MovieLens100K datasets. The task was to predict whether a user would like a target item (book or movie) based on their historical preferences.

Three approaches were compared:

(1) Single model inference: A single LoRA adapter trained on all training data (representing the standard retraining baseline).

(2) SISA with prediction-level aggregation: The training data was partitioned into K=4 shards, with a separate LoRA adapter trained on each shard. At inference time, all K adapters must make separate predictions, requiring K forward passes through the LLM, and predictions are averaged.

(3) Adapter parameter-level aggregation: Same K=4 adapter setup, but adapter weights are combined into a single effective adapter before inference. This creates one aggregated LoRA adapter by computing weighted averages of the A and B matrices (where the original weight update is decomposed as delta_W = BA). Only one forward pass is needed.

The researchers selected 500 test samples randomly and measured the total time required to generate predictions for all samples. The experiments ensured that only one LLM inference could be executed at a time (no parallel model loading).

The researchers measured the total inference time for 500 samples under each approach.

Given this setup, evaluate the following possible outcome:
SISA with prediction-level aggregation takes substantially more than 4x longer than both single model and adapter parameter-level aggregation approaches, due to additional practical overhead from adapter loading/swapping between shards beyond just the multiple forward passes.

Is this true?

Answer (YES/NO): NO